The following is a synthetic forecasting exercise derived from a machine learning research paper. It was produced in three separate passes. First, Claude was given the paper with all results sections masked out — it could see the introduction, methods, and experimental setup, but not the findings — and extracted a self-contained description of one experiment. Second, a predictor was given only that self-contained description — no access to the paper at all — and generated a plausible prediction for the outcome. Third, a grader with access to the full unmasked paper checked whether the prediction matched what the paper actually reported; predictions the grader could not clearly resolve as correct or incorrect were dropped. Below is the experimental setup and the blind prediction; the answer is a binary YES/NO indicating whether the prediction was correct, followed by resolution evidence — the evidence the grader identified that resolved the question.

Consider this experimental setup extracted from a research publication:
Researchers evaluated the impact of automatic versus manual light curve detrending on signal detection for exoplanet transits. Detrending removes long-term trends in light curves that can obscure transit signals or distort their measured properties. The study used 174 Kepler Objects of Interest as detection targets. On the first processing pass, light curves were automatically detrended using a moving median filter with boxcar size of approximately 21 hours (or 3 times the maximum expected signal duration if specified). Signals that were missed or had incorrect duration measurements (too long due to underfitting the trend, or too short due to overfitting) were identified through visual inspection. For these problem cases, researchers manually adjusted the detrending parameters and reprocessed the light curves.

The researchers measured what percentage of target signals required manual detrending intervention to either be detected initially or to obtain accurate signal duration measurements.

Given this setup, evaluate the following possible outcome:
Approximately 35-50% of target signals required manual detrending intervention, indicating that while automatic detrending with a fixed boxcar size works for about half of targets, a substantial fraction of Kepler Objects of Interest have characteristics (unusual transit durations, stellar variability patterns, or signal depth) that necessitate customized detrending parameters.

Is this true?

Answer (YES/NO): NO